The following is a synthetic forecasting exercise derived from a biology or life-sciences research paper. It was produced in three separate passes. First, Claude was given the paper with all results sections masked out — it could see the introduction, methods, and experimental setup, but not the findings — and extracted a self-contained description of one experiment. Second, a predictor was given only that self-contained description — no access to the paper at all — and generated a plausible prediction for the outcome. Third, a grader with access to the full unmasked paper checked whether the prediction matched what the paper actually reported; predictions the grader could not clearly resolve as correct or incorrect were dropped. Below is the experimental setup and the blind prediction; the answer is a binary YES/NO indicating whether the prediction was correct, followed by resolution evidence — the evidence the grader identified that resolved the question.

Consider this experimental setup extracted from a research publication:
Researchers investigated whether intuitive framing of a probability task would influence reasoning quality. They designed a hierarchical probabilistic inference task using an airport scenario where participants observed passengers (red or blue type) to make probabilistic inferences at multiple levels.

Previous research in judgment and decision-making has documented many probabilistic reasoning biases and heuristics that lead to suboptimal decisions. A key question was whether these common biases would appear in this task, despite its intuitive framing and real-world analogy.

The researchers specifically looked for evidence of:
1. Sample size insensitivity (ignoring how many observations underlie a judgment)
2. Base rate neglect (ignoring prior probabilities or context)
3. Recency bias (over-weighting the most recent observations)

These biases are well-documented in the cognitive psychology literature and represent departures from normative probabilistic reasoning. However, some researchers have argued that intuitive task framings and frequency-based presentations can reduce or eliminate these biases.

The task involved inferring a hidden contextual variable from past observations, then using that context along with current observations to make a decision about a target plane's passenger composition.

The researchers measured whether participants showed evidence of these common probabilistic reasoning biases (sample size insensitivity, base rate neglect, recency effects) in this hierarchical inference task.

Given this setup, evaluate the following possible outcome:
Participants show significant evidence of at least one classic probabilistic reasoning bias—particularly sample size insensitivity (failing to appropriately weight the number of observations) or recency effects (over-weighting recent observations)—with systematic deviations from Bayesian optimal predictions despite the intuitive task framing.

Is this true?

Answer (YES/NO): NO